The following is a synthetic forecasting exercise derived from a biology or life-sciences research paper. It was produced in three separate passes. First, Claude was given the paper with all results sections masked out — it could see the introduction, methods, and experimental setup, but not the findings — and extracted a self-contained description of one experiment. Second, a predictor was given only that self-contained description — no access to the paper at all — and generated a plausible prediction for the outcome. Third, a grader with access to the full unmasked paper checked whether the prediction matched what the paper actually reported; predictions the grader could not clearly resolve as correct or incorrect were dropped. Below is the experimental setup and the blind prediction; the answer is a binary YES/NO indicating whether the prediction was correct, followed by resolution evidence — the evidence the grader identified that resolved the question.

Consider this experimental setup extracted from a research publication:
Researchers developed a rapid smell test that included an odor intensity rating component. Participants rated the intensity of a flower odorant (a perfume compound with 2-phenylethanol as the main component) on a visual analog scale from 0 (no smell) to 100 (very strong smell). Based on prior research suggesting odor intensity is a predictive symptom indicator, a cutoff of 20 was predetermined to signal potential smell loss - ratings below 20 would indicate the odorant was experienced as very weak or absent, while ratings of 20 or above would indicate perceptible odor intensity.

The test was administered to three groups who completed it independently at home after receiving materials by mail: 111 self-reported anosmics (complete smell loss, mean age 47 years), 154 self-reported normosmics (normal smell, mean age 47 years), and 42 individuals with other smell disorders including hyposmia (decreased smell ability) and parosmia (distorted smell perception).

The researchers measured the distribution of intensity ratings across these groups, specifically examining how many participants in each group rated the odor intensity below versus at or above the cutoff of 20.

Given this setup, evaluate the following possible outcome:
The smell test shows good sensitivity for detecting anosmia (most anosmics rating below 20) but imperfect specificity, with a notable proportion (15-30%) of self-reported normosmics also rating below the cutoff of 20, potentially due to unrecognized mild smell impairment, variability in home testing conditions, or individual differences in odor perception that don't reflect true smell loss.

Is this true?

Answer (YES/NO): NO